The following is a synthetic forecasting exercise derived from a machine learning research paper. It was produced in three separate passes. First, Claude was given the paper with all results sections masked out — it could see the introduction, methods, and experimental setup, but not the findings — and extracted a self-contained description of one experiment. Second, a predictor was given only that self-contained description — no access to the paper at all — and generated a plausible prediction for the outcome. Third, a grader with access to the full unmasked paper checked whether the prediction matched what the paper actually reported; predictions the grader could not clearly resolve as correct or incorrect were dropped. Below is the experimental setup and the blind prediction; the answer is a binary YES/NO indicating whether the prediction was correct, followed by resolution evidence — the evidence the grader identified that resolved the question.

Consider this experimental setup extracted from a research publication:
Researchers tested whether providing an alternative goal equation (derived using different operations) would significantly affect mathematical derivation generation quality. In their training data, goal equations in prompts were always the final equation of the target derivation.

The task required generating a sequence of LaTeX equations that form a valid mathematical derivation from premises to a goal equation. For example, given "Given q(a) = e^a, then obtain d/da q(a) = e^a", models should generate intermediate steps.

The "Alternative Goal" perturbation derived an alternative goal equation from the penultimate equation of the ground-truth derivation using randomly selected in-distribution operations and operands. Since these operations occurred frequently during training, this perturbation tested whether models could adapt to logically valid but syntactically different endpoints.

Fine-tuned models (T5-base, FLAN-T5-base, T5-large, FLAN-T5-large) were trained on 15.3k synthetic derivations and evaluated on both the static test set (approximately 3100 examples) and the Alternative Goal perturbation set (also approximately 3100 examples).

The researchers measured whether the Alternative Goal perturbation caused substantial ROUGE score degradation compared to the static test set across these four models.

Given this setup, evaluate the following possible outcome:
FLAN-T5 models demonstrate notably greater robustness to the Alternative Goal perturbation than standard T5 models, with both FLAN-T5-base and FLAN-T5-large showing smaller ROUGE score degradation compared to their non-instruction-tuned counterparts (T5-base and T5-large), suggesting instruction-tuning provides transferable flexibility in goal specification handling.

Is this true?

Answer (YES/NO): NO